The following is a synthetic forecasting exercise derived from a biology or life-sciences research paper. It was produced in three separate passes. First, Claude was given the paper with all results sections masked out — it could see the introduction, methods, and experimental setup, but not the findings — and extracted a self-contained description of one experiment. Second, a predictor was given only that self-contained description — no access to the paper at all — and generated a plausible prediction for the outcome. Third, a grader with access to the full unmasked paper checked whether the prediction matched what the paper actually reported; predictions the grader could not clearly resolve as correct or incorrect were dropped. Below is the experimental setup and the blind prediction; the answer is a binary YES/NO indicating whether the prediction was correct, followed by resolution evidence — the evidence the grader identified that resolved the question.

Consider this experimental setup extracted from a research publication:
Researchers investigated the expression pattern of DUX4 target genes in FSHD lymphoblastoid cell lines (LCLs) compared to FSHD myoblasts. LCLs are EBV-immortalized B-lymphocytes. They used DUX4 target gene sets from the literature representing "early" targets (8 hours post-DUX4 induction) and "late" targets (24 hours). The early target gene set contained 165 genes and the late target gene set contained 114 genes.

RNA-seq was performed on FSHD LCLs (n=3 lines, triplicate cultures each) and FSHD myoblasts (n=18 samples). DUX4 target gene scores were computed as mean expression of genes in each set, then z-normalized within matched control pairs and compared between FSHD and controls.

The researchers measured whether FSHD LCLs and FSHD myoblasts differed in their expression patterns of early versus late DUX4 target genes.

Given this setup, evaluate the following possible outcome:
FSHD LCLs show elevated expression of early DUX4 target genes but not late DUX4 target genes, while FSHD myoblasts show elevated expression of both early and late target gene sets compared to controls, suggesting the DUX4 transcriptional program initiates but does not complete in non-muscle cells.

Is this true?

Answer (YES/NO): NO